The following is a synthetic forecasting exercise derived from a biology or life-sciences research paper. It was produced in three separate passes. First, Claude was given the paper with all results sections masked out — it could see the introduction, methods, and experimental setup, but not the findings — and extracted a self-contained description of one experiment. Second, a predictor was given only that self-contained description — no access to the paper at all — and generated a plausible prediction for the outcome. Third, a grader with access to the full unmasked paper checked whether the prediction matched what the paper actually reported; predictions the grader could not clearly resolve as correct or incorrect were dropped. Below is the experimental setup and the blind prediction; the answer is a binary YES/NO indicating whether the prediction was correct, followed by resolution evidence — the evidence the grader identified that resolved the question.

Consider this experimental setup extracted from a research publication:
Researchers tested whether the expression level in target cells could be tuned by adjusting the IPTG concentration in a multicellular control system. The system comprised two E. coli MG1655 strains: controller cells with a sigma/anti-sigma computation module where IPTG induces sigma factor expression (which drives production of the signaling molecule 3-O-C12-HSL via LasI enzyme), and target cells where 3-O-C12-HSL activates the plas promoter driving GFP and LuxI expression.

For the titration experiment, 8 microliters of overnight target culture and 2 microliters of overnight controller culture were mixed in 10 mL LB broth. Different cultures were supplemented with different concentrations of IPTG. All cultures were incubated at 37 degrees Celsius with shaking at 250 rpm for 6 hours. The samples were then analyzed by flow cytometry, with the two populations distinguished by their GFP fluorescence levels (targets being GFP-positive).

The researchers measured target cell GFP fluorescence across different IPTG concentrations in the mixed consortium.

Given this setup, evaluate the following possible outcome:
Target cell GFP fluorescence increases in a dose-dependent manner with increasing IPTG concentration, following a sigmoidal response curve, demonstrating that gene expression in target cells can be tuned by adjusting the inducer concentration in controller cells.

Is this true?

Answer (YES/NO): NO